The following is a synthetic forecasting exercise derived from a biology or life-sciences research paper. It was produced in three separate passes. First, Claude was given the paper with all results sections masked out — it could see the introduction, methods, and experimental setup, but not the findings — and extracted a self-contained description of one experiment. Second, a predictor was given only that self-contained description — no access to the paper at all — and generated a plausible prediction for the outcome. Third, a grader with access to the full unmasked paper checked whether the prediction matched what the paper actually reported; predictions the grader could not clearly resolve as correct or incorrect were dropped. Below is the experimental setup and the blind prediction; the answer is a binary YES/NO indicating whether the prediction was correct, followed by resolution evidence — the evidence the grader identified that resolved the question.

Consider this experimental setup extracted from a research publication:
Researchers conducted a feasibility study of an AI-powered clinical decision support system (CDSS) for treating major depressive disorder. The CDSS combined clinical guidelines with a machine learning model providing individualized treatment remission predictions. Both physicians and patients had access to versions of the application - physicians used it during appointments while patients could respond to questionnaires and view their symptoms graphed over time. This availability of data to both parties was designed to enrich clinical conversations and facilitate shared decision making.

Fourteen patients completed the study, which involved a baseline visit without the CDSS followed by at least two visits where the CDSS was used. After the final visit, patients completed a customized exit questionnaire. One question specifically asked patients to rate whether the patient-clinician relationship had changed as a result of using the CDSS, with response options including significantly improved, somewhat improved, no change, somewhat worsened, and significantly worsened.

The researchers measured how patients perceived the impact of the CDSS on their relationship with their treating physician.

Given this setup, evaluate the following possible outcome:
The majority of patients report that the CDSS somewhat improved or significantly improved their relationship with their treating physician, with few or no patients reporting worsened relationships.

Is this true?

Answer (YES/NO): NO